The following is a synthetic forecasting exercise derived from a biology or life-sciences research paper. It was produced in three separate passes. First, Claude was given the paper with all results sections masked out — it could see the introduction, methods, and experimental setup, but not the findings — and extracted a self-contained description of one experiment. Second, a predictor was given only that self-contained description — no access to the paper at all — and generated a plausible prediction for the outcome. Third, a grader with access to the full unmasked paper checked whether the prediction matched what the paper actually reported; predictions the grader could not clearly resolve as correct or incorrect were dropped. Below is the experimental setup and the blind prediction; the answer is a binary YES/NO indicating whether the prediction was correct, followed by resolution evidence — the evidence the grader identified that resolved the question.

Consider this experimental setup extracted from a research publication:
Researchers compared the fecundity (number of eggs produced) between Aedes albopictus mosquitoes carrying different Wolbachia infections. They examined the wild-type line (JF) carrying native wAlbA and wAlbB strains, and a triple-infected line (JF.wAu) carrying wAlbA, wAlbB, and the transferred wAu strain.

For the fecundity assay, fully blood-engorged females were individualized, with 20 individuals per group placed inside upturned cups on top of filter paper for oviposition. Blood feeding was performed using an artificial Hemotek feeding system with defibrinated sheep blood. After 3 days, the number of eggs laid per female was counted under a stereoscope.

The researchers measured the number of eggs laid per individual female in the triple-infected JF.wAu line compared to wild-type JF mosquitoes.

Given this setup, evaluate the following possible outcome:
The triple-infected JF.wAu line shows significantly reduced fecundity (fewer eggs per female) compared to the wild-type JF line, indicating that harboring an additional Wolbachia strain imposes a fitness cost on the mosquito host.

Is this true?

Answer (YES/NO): NO